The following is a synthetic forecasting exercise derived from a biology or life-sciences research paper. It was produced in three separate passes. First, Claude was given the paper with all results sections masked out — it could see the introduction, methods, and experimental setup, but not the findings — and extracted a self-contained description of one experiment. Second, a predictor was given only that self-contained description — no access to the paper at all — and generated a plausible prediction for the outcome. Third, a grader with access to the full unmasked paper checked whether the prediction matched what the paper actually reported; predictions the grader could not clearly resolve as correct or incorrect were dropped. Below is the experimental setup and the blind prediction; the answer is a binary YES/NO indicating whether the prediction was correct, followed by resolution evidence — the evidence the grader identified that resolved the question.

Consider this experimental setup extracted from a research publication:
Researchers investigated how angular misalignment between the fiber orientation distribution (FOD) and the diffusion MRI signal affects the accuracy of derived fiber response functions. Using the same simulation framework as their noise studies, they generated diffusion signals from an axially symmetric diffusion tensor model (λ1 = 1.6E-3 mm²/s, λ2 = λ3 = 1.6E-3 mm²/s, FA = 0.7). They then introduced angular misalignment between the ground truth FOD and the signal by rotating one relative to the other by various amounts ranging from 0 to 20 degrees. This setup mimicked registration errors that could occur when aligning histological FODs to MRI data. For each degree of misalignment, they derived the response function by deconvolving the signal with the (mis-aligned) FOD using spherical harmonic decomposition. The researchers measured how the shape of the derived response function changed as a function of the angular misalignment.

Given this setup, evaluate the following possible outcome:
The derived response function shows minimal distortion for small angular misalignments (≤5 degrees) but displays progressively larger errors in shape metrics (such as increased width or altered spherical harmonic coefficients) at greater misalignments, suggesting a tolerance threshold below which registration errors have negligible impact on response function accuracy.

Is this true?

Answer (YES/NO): NO